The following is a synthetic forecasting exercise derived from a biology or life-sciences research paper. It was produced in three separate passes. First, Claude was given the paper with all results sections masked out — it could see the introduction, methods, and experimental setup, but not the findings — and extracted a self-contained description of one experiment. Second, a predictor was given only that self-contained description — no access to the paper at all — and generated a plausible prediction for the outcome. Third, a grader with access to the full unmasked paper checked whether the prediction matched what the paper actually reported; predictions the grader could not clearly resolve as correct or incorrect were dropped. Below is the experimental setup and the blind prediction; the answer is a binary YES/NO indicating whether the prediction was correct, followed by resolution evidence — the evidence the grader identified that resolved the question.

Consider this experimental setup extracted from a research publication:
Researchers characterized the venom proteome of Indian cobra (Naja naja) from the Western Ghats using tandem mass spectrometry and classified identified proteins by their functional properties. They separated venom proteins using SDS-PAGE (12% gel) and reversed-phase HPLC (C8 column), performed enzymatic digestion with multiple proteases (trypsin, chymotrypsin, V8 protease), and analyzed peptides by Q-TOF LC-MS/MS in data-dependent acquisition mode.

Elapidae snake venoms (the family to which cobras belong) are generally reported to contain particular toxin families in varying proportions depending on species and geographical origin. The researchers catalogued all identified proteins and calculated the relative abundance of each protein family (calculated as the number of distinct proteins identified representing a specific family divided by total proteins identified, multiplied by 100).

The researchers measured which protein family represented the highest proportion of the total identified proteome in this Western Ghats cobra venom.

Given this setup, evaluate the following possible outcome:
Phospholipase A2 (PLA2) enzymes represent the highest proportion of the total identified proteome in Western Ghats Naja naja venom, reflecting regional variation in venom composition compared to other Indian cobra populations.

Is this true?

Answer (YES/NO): NO